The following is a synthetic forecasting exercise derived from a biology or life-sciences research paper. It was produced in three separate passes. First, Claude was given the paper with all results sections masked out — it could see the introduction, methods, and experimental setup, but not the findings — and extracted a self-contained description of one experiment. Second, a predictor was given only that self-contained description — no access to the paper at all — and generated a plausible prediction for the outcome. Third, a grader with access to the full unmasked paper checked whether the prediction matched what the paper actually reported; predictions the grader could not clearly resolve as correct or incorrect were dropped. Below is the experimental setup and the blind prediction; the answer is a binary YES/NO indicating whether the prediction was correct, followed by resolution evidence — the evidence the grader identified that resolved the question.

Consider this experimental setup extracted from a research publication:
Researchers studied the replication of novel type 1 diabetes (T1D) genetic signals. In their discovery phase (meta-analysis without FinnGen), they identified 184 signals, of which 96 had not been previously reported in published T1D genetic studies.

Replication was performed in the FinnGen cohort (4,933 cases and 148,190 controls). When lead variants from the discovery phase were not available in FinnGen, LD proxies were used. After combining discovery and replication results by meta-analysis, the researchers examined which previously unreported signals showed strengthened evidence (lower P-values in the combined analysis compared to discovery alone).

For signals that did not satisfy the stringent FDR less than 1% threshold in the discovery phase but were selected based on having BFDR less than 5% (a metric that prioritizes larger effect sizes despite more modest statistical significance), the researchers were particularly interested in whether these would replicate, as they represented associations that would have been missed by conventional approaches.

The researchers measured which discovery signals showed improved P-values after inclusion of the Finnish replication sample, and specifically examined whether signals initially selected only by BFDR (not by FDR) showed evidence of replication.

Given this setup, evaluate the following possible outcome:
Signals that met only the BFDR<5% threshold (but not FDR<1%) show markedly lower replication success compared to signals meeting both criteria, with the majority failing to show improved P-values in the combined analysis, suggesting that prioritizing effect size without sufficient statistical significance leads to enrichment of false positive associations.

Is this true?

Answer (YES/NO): NO